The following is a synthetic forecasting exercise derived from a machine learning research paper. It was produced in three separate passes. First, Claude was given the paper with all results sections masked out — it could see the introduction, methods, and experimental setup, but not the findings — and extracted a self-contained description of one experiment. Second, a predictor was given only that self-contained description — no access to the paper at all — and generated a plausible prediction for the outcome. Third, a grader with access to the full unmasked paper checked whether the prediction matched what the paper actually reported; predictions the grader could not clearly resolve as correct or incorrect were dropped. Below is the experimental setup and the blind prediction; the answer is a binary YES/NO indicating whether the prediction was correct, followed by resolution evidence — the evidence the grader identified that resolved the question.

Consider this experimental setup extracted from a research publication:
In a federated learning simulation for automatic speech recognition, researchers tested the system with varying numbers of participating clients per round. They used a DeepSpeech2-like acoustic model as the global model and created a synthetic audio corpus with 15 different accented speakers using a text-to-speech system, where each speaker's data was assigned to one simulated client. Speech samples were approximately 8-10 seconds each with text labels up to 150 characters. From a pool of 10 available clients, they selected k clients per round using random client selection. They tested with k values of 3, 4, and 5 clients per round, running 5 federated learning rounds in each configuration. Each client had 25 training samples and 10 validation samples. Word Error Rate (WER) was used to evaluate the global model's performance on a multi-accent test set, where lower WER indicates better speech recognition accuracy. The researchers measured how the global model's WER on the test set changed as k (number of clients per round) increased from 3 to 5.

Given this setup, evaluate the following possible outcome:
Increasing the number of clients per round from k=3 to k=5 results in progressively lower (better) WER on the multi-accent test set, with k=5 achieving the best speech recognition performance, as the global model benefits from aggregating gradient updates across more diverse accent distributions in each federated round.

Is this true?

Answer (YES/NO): YES